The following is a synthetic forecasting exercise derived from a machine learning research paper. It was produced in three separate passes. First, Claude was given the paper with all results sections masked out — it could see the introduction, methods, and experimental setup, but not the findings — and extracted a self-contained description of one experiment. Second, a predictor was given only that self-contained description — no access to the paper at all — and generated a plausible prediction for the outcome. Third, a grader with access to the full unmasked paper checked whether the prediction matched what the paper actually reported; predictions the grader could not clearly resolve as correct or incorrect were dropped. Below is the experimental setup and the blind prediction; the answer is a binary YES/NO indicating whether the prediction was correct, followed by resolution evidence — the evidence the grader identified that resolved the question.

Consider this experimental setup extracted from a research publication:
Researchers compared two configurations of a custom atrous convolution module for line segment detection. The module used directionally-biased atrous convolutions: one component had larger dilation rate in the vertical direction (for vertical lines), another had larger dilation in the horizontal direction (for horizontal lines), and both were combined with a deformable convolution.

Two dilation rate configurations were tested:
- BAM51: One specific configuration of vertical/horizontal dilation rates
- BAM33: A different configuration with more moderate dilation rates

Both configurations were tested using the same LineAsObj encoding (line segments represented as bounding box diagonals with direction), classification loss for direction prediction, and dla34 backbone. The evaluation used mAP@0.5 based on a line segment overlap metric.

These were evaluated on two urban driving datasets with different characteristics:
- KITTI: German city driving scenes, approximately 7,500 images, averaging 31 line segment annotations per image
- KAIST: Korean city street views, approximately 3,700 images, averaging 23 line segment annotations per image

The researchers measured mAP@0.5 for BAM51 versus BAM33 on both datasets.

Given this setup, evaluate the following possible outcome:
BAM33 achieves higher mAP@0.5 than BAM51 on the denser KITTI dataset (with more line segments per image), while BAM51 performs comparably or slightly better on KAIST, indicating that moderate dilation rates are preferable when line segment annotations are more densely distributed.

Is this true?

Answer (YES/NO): NO